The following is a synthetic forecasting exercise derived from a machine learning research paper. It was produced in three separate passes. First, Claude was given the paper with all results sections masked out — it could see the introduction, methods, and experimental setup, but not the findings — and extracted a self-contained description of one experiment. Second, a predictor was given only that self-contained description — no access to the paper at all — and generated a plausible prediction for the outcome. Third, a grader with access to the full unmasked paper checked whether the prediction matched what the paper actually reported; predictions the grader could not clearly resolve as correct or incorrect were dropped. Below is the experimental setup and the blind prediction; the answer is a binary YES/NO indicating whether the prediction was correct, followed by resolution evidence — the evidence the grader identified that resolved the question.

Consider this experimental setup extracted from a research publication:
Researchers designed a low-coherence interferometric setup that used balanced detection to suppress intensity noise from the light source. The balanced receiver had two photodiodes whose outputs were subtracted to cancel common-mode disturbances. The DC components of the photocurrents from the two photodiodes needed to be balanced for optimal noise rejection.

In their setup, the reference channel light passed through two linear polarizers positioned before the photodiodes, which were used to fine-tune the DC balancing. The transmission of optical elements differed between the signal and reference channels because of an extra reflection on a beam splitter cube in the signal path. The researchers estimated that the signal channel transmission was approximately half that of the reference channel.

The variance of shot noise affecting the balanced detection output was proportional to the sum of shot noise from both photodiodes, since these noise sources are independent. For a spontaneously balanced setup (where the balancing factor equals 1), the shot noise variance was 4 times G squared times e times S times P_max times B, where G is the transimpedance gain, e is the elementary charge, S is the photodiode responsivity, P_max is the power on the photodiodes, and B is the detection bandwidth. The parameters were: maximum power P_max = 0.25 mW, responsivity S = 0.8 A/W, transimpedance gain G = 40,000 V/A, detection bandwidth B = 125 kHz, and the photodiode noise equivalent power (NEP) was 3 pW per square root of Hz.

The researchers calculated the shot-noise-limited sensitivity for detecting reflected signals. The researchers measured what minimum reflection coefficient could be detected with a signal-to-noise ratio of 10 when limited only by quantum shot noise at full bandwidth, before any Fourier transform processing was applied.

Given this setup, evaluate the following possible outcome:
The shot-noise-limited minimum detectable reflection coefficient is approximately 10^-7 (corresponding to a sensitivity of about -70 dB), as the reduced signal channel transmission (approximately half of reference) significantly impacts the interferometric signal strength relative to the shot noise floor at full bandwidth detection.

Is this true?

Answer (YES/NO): NO